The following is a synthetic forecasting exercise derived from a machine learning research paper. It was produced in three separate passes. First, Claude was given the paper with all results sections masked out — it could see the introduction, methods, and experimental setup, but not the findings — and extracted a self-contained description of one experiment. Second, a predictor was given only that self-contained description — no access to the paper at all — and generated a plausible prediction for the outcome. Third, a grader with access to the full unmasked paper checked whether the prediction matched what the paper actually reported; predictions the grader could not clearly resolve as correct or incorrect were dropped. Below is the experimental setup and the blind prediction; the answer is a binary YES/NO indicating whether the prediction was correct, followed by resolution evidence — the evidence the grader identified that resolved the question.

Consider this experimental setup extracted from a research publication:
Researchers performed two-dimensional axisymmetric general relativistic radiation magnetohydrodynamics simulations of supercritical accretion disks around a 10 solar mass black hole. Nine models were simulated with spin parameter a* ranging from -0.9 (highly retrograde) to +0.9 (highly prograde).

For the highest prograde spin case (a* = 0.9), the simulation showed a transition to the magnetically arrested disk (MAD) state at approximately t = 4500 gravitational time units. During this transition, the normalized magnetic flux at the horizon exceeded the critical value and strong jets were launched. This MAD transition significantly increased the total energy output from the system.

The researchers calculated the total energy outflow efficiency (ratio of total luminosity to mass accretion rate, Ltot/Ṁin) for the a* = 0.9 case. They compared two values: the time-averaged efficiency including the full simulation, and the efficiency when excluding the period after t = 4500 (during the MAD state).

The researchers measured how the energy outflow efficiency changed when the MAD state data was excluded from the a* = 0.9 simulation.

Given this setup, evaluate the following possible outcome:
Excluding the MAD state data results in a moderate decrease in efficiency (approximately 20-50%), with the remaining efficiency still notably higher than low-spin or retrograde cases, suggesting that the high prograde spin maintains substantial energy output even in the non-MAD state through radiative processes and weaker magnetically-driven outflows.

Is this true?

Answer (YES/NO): NO